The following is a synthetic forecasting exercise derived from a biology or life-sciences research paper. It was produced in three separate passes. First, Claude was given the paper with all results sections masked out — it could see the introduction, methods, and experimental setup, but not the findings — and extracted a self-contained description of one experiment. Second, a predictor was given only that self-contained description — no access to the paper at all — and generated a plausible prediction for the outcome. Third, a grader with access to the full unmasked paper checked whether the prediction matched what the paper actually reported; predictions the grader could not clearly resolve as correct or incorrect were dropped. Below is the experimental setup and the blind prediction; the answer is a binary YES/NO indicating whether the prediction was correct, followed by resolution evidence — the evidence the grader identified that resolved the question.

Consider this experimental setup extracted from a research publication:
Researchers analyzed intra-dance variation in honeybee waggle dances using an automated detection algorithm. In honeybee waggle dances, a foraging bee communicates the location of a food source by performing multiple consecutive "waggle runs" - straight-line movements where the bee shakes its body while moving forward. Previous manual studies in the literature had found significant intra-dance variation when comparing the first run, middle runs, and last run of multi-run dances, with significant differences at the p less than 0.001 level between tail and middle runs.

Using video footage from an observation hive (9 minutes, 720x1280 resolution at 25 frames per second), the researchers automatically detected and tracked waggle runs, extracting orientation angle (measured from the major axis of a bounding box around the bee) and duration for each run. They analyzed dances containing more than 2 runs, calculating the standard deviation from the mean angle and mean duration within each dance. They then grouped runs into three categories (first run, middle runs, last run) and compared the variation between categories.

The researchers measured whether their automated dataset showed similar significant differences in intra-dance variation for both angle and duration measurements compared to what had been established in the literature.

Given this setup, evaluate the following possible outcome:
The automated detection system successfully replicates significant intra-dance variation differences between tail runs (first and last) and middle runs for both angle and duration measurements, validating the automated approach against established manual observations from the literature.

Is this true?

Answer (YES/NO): NO